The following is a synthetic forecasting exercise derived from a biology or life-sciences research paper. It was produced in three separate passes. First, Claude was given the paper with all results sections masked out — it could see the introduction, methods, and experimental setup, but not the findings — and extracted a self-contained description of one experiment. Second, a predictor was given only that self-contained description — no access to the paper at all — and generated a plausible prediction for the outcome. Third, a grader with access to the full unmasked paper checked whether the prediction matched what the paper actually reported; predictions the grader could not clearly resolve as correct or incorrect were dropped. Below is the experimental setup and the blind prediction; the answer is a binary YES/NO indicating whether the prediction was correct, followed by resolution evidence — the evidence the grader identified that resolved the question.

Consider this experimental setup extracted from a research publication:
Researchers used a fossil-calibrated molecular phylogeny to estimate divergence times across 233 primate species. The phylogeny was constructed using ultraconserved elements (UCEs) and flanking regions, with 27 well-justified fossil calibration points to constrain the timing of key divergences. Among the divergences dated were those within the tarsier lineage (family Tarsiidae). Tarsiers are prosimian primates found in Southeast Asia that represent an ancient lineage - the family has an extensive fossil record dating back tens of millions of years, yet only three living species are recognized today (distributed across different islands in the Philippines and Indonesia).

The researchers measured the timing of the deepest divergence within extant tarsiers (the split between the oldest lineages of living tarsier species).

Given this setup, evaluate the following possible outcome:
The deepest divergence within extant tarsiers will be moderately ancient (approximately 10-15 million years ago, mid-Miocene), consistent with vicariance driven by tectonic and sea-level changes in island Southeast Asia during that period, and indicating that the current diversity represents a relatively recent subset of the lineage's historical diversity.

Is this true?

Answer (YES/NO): YES